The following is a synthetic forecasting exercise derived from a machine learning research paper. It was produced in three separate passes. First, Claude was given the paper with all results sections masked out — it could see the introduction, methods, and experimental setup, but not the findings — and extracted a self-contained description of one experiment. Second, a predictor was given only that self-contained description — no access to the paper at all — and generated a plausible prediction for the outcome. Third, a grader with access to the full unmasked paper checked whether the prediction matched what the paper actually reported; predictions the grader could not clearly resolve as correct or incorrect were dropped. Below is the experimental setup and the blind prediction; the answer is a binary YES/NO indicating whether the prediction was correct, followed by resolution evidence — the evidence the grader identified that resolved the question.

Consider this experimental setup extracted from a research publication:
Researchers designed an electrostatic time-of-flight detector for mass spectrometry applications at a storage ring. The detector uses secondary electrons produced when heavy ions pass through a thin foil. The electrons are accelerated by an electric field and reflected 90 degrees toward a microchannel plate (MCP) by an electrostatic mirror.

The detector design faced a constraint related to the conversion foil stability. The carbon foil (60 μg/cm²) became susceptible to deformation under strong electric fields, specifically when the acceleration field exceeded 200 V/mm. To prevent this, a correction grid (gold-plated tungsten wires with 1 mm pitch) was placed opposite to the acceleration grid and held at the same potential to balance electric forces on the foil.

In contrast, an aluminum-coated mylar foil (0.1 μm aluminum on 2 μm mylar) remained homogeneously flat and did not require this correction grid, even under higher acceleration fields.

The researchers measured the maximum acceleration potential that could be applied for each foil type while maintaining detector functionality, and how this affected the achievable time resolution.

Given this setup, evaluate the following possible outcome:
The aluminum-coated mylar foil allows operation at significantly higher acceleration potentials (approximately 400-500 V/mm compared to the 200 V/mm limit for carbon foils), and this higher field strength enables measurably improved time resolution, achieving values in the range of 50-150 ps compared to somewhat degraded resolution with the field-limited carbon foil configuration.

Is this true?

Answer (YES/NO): NO